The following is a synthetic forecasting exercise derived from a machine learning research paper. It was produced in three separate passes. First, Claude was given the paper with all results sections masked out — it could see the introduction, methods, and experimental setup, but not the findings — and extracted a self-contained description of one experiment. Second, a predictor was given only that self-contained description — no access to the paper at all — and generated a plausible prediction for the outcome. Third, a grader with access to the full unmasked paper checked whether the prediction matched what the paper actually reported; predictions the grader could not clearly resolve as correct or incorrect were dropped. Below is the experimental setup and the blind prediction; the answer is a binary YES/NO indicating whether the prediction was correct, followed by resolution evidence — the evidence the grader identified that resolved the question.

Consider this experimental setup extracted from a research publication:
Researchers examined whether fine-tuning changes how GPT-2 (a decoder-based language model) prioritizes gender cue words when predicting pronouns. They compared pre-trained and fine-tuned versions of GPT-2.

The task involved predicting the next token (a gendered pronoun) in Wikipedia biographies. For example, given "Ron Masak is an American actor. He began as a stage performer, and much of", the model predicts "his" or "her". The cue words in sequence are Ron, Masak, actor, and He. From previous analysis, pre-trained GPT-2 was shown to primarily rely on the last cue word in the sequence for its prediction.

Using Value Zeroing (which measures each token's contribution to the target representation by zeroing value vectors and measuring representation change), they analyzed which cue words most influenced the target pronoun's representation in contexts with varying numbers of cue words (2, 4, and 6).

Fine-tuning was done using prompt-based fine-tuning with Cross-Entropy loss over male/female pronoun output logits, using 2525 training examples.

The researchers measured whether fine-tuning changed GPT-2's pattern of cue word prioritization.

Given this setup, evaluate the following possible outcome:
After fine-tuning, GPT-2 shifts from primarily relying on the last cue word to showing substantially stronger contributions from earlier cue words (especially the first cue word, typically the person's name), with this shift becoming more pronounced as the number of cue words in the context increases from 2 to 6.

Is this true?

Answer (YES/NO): NO